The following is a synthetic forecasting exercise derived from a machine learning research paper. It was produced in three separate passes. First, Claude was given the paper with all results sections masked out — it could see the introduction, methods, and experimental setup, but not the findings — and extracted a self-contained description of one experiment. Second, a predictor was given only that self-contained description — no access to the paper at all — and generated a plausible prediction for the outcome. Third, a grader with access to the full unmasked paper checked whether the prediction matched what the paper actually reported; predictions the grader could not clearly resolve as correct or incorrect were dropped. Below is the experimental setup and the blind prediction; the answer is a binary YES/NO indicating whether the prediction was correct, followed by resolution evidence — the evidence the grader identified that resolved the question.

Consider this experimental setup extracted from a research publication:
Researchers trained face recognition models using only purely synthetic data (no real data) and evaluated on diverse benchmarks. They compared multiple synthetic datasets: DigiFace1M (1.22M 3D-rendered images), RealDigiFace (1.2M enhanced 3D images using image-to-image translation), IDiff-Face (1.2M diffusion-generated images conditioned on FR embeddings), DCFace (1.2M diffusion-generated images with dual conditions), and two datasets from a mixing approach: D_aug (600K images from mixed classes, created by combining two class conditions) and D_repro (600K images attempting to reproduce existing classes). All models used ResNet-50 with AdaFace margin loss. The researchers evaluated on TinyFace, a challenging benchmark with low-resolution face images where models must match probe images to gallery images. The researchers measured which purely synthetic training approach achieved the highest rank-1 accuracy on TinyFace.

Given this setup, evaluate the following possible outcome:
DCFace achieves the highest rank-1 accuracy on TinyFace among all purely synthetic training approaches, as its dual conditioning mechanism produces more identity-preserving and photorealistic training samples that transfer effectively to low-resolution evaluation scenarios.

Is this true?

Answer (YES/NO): NO